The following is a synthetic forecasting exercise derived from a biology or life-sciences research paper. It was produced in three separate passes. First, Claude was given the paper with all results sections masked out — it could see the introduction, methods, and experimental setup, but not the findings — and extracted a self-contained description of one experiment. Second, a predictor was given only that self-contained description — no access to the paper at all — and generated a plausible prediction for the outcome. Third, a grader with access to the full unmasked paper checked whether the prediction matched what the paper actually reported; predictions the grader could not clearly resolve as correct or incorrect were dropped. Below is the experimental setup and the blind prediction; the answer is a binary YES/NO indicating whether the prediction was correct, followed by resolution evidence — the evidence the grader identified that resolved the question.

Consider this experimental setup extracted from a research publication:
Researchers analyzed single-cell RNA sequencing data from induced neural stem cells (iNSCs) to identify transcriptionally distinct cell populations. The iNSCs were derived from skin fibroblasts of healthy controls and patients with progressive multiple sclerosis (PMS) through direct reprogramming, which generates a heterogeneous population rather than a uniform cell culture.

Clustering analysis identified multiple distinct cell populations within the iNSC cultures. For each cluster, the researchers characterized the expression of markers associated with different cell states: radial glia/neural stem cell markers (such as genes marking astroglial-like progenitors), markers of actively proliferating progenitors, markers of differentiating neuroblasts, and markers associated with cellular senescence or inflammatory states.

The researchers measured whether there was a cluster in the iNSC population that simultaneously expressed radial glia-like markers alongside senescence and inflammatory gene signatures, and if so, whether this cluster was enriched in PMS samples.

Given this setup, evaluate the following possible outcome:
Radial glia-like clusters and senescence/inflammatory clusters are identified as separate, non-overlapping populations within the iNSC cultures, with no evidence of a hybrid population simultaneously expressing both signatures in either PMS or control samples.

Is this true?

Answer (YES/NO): NO